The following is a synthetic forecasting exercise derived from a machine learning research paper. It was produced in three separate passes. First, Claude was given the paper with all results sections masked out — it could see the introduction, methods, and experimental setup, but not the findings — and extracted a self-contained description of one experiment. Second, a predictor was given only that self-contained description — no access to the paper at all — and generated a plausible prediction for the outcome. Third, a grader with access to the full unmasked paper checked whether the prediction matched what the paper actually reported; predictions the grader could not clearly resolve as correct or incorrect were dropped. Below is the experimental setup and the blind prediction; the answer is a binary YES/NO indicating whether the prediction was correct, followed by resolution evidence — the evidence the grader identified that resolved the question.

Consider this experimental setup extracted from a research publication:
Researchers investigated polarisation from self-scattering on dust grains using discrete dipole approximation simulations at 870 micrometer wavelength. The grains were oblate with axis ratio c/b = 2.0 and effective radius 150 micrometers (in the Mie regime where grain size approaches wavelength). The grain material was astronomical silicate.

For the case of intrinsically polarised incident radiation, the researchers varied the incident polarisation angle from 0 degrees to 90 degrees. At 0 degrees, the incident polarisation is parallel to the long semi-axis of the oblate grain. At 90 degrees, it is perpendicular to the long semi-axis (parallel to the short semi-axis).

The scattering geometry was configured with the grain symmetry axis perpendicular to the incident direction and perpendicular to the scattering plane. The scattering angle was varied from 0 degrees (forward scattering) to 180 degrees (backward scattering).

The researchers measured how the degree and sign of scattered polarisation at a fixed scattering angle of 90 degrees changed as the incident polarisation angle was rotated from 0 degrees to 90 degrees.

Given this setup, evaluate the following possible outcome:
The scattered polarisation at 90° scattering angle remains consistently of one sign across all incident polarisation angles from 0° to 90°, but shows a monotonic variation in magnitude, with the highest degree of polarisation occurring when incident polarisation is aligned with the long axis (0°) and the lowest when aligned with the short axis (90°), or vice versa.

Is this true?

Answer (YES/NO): YES